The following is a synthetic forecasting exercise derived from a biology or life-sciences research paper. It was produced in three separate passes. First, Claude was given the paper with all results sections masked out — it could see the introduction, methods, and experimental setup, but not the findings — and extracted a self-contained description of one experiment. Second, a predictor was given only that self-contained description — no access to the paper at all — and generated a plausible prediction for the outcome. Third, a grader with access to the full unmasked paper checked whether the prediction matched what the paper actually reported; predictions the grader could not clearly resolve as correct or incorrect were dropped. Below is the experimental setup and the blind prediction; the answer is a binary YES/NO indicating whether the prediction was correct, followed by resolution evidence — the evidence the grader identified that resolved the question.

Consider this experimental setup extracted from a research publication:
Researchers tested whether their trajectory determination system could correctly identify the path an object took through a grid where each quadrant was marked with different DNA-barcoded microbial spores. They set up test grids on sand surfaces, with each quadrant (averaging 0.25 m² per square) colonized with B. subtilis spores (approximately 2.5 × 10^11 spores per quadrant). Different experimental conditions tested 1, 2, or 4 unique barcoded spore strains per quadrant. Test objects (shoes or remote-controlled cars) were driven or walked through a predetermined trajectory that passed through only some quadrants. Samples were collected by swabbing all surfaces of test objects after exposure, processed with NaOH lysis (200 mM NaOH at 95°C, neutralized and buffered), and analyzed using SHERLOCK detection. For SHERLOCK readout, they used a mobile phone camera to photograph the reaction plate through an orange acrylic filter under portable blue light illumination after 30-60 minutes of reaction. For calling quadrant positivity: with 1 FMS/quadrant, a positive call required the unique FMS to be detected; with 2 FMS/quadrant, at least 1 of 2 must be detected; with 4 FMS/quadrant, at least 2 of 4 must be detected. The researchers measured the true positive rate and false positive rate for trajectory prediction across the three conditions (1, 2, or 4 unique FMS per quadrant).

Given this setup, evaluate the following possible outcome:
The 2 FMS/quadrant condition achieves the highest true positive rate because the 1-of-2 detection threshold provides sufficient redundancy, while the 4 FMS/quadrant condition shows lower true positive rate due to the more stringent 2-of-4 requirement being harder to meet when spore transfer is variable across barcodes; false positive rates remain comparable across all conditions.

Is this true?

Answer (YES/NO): NO